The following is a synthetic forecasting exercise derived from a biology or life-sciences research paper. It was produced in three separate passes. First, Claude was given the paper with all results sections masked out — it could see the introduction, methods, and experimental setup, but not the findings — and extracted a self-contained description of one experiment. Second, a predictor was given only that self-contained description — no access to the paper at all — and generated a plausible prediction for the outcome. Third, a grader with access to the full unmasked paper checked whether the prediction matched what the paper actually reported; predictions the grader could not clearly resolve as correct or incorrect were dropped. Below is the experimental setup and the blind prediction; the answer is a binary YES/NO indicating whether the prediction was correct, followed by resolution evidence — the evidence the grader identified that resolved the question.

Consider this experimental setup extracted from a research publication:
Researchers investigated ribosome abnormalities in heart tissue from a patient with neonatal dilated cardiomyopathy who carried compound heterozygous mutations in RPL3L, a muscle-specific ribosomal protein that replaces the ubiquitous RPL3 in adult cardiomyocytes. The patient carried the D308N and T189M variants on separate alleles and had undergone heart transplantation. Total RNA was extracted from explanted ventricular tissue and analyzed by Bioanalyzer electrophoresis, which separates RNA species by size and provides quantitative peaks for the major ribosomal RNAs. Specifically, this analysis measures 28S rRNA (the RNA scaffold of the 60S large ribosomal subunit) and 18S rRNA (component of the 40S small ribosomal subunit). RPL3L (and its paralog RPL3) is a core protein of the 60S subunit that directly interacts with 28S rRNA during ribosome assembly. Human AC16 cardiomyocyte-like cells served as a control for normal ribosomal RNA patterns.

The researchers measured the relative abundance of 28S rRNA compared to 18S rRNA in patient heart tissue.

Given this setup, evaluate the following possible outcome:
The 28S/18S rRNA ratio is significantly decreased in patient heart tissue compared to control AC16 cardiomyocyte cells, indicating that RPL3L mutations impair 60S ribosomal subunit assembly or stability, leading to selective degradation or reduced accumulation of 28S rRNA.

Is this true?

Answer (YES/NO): YES